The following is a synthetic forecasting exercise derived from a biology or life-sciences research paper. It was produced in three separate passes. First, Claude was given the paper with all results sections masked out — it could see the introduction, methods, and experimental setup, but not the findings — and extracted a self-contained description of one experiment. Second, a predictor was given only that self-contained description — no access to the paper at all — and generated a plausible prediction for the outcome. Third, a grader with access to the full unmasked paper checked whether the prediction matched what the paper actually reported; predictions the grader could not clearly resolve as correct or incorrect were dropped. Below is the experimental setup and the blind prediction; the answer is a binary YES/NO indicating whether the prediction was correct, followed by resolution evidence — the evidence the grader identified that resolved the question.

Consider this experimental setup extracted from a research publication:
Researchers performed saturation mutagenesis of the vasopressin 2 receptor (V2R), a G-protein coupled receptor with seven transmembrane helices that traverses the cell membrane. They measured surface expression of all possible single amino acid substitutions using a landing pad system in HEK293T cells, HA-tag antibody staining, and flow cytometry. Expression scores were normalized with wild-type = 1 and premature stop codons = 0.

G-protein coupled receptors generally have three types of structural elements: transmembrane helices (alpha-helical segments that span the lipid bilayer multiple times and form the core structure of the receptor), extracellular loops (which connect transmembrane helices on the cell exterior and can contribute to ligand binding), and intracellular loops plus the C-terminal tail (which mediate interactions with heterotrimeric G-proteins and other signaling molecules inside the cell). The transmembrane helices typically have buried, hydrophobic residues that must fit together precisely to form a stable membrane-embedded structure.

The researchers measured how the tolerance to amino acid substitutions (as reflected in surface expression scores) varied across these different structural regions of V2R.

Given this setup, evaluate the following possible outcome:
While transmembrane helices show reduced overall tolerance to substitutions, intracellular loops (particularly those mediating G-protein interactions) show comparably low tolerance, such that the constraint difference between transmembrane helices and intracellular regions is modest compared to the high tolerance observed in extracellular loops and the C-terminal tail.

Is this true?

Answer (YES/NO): NO